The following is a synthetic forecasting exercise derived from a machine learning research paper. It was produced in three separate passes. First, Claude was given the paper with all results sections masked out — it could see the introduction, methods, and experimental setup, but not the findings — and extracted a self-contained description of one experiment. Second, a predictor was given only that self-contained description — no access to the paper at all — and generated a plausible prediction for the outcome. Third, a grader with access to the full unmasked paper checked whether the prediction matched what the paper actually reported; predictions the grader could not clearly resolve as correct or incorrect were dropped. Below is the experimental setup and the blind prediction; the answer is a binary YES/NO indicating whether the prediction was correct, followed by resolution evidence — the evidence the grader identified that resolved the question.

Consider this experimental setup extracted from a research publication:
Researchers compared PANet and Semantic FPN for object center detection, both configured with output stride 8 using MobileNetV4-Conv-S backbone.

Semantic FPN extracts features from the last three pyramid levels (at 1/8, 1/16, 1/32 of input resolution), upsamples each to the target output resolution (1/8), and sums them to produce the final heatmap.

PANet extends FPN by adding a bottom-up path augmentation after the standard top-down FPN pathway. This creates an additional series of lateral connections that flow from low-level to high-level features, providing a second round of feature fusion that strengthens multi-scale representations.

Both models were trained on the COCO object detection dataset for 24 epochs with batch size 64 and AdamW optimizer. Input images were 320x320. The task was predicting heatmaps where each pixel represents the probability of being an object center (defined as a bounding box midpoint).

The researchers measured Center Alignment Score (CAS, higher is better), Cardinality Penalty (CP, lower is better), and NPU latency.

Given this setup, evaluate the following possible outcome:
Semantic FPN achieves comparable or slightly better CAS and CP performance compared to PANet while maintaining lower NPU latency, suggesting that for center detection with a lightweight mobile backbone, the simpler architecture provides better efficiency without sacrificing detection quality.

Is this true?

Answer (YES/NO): YES